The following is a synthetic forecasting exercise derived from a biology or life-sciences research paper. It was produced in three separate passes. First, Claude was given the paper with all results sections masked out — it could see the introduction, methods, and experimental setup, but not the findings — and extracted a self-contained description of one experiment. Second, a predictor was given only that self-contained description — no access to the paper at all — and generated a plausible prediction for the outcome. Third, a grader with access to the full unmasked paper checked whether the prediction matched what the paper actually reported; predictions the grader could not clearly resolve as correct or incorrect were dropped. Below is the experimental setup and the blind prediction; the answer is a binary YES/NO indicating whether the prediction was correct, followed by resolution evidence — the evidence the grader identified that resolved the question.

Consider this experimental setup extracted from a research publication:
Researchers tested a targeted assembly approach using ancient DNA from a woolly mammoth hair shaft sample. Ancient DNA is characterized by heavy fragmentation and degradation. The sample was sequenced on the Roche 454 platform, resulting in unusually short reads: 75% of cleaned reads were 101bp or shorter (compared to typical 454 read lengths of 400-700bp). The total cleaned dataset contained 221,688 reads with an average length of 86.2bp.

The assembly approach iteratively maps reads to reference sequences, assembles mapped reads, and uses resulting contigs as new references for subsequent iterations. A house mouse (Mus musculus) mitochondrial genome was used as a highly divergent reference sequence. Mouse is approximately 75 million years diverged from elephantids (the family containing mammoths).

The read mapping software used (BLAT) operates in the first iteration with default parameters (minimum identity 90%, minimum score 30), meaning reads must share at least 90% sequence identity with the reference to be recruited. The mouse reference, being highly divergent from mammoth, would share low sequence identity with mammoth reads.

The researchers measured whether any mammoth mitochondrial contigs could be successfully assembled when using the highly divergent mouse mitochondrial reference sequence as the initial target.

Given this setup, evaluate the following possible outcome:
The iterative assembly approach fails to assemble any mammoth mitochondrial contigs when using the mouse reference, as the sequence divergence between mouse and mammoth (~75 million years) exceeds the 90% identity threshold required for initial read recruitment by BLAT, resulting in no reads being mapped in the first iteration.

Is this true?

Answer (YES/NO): NO